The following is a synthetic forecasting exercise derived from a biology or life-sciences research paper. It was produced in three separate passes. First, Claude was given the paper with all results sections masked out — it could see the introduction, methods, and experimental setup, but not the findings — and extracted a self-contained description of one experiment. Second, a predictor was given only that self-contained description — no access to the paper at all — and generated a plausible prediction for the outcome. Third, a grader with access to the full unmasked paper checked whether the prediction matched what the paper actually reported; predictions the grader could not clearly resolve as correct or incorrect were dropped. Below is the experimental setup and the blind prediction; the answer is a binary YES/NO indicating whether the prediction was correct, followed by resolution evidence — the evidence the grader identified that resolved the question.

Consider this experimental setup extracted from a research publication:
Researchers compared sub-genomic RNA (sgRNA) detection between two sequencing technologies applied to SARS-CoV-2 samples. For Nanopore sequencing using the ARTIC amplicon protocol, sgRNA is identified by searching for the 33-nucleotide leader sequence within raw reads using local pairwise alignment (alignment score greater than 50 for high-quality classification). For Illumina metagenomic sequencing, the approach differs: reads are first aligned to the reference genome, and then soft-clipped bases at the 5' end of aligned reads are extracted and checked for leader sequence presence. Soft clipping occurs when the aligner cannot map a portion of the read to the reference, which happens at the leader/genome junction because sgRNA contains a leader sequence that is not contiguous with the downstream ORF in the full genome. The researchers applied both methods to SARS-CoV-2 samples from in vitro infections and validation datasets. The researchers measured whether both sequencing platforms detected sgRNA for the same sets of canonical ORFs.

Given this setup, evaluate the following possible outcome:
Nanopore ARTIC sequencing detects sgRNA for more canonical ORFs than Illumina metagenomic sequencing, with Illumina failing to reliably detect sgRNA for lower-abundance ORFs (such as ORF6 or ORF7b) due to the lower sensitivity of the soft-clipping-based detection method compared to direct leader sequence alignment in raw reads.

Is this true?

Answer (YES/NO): NO